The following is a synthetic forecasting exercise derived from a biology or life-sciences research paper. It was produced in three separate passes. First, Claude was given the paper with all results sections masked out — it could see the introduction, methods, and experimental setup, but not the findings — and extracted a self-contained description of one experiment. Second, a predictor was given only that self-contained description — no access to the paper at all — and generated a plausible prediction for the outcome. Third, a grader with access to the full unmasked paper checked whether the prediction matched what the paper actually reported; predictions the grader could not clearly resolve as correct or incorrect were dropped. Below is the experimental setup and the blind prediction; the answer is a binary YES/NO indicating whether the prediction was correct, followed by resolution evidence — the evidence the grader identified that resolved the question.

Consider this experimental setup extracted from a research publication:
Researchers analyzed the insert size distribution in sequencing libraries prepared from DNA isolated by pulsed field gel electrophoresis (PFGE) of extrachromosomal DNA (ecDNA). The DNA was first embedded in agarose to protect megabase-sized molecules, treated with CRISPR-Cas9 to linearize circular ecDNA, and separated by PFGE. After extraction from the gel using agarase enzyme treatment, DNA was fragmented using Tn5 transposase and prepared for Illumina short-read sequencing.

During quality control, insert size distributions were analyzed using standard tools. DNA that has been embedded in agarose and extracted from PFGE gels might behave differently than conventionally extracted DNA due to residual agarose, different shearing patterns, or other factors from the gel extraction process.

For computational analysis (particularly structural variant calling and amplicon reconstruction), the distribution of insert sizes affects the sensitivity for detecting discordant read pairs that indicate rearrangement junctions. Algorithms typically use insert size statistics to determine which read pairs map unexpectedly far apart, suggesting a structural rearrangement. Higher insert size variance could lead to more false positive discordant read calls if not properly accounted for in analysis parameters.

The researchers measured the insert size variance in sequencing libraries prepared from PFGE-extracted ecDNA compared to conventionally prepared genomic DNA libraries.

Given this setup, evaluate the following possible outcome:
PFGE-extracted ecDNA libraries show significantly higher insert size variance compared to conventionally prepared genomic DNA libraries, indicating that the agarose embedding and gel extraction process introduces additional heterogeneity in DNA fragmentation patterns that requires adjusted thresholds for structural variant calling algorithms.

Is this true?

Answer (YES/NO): YES